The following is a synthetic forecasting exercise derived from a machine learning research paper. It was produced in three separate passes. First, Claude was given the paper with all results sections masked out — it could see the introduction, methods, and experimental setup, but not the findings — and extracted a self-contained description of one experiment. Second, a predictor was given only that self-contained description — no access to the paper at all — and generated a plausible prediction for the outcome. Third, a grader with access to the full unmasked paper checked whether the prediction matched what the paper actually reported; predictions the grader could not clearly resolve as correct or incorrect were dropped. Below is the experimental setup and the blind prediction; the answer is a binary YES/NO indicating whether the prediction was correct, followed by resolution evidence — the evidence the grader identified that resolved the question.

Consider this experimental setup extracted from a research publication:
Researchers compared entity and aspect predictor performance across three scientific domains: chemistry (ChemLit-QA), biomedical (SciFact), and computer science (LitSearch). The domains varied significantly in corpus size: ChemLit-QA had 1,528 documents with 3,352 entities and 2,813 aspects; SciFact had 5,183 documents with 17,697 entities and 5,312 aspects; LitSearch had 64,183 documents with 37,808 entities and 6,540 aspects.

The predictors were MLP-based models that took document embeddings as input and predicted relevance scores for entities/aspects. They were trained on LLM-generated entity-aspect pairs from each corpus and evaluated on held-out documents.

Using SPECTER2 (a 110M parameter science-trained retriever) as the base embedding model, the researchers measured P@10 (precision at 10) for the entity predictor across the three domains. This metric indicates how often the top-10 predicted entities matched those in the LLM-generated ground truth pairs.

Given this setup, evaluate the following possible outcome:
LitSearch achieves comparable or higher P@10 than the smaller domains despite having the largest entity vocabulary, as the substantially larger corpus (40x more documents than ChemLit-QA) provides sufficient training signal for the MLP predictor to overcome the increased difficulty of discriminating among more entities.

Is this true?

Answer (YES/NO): NO